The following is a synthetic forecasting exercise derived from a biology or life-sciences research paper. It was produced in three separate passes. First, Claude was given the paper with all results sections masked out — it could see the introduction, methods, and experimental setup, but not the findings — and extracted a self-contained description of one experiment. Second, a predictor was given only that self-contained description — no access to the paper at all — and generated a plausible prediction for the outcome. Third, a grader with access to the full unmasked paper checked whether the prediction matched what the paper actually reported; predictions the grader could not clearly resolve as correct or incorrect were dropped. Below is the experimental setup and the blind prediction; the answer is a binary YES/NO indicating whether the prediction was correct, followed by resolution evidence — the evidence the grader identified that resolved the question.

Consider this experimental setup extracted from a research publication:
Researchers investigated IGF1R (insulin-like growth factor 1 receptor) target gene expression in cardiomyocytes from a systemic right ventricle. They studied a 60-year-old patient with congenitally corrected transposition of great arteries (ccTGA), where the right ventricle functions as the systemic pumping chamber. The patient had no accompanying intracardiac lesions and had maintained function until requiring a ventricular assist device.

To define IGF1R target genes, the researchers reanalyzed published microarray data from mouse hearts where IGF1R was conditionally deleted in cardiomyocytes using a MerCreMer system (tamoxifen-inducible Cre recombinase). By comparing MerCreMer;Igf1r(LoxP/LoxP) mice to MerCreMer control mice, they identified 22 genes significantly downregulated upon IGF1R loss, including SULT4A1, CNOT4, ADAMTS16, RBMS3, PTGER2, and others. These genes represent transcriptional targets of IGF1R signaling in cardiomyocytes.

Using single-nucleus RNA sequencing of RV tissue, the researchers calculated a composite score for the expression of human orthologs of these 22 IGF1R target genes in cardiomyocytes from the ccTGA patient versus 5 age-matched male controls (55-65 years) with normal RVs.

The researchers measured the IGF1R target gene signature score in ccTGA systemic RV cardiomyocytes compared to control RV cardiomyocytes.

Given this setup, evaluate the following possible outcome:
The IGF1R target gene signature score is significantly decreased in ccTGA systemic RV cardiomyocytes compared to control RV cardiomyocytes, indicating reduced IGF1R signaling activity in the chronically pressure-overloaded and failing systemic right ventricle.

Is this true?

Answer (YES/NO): NO